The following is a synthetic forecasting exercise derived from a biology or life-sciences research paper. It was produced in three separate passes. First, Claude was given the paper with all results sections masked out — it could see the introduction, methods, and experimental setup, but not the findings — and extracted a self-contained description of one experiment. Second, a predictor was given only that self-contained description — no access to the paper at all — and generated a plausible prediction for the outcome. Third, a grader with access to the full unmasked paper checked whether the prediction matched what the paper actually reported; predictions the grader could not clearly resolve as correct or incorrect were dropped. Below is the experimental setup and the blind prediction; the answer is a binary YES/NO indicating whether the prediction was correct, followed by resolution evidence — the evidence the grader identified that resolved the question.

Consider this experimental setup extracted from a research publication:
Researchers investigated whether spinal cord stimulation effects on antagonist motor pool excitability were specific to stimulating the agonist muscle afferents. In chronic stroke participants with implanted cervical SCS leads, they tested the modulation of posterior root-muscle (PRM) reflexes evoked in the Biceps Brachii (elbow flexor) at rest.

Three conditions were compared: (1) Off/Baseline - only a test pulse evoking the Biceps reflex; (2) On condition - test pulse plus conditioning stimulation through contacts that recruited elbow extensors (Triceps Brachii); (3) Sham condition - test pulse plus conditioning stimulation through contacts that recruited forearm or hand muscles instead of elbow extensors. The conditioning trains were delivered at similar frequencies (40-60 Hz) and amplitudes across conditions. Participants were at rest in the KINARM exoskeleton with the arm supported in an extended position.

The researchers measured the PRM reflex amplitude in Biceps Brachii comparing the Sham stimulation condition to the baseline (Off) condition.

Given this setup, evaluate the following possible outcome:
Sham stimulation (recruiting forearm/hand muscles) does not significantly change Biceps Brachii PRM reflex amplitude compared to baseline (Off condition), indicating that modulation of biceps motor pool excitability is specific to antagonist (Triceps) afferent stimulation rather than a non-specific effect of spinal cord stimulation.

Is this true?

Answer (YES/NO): YES